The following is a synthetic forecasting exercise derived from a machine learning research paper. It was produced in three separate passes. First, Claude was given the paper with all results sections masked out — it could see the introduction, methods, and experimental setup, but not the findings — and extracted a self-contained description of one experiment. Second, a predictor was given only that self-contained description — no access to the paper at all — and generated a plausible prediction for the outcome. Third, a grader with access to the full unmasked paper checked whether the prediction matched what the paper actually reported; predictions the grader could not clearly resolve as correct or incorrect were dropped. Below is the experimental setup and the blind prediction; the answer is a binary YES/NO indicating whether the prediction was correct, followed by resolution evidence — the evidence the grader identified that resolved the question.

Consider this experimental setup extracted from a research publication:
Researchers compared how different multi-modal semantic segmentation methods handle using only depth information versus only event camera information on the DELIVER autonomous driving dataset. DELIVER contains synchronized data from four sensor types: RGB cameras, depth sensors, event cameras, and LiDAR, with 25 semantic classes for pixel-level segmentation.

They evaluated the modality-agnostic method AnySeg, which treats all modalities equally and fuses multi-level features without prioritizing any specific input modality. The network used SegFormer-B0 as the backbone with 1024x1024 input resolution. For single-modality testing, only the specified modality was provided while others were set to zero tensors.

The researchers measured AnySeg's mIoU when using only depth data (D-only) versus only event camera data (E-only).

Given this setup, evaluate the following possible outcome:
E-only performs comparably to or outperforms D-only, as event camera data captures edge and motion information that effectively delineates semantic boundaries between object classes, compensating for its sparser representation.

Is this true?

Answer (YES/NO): NO